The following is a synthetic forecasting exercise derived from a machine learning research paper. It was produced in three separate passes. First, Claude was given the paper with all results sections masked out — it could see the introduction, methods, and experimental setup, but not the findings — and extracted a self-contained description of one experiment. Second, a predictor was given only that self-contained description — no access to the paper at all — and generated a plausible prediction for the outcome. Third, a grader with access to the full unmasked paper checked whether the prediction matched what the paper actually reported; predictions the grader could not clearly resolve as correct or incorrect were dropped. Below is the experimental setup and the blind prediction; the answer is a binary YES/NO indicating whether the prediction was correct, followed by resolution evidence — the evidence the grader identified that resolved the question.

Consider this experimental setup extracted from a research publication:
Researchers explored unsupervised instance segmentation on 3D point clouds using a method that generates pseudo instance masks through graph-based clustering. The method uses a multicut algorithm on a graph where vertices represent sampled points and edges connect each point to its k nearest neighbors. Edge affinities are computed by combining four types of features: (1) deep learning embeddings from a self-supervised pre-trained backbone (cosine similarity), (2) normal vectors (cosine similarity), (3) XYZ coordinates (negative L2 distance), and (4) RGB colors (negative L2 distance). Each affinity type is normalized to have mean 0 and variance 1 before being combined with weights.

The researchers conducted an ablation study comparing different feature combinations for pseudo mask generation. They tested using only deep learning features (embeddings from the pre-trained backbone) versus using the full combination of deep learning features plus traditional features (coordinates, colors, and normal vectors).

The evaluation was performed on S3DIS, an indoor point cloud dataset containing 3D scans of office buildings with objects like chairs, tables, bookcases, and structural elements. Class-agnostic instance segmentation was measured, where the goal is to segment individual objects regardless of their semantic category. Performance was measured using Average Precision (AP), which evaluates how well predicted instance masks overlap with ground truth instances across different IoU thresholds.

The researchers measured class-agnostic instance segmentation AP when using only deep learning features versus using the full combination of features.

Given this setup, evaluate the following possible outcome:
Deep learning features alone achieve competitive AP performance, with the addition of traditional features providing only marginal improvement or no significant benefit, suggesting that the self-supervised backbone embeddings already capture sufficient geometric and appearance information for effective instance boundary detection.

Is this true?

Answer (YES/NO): NO